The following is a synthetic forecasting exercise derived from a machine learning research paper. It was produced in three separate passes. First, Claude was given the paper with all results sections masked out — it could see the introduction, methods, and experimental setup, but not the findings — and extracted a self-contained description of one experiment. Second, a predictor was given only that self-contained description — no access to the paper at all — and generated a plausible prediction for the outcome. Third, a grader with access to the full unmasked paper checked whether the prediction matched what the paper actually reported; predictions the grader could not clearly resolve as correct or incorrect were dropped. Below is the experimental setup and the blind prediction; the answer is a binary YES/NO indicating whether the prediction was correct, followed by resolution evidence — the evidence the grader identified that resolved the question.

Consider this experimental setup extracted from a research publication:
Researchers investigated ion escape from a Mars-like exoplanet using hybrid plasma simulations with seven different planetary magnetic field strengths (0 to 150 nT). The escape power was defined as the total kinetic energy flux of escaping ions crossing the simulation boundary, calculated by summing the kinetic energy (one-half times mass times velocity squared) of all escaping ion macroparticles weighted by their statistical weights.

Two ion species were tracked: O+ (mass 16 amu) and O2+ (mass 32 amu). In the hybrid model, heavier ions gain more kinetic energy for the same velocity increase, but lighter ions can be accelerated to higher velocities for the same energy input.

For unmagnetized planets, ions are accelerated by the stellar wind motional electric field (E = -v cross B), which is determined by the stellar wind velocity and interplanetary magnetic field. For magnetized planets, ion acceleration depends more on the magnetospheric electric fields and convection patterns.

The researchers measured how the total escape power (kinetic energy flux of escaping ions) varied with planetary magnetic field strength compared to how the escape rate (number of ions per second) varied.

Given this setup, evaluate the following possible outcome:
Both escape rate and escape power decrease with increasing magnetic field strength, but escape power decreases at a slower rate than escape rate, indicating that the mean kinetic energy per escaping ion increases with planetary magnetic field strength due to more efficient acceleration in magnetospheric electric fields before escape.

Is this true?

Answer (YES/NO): NO